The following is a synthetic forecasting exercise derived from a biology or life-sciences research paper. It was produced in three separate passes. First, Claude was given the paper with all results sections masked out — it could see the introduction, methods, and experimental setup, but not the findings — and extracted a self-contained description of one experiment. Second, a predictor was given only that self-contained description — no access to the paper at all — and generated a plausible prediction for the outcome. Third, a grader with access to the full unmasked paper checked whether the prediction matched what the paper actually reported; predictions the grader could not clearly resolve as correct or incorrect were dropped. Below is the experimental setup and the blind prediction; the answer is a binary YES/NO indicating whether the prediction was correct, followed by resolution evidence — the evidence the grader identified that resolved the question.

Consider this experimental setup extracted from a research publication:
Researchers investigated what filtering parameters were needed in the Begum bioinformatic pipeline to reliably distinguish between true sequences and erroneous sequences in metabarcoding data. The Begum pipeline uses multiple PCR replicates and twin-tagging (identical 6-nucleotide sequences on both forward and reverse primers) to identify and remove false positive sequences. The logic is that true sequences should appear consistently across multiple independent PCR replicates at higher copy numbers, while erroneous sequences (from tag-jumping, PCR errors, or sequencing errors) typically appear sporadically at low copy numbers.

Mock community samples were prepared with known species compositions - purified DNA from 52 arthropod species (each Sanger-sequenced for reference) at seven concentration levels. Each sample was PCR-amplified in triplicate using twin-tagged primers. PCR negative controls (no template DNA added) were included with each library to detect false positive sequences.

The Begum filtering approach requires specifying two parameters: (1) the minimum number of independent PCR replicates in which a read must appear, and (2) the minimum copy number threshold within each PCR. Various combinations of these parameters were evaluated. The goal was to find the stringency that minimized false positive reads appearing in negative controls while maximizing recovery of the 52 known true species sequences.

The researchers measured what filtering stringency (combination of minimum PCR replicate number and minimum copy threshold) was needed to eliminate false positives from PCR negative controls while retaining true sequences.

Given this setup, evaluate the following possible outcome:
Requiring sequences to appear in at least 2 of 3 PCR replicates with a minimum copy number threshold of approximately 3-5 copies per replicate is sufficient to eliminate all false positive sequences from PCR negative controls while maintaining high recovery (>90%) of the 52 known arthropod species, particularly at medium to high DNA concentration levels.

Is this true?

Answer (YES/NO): NO